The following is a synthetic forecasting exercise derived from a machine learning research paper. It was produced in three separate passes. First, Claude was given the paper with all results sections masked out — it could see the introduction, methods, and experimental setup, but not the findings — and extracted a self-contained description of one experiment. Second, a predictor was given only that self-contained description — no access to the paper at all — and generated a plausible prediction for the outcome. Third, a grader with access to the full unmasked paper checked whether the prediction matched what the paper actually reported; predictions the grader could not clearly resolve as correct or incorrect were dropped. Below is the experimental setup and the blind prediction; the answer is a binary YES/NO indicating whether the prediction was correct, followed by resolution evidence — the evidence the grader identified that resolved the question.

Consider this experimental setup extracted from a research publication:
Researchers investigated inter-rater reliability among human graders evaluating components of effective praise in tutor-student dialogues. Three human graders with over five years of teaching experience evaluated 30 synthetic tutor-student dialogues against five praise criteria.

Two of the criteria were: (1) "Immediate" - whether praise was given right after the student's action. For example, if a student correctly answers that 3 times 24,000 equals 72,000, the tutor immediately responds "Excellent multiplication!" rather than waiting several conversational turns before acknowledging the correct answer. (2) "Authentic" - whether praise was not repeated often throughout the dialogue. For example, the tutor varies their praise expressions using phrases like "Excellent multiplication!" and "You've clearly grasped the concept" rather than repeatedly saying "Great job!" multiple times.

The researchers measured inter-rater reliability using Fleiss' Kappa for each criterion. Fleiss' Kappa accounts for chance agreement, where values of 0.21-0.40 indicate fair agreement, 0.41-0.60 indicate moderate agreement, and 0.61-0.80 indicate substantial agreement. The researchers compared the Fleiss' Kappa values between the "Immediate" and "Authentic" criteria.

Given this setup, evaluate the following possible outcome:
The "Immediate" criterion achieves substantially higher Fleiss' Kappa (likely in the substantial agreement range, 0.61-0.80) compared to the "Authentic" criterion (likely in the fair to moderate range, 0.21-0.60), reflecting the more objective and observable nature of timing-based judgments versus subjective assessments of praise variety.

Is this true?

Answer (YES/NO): NO